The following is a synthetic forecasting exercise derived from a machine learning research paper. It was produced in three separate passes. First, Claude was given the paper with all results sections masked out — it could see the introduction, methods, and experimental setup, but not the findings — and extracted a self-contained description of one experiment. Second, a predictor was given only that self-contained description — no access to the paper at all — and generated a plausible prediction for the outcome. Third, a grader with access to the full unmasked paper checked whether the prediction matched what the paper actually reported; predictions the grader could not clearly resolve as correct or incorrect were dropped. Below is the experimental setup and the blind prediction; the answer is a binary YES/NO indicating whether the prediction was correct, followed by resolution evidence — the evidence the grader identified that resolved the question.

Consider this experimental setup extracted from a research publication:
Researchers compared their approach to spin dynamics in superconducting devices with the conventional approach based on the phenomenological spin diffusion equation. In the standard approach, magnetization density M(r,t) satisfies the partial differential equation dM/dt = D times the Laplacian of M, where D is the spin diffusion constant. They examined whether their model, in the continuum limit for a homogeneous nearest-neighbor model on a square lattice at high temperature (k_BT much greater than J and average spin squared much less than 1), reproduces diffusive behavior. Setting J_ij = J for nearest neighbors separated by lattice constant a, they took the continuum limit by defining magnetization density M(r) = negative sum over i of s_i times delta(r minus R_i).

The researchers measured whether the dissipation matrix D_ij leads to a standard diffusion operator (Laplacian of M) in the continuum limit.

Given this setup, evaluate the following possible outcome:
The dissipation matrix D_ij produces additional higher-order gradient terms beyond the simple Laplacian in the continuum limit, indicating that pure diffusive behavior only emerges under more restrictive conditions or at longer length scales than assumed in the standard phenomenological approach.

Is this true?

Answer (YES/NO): NO